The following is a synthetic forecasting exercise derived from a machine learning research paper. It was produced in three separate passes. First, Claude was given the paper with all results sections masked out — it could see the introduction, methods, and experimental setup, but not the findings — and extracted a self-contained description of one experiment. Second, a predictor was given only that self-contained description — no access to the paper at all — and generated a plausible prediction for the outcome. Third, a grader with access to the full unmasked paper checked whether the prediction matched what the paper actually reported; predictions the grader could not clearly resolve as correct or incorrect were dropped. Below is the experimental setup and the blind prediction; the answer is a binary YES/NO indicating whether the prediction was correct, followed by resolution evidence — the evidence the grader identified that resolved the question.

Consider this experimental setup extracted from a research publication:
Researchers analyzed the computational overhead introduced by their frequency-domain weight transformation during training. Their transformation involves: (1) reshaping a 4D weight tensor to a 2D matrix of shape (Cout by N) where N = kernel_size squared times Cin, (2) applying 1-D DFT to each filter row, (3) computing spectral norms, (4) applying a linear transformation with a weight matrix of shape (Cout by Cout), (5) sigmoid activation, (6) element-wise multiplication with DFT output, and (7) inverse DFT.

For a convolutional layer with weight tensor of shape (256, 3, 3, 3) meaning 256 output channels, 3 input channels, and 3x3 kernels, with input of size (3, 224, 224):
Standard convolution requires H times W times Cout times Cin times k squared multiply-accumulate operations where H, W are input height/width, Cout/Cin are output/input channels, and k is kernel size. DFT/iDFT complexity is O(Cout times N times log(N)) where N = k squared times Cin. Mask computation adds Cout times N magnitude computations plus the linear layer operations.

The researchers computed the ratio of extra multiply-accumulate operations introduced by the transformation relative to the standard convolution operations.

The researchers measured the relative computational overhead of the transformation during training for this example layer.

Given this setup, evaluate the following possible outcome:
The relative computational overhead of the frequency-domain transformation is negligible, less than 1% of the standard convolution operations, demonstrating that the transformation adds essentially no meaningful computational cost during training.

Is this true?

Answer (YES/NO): YES